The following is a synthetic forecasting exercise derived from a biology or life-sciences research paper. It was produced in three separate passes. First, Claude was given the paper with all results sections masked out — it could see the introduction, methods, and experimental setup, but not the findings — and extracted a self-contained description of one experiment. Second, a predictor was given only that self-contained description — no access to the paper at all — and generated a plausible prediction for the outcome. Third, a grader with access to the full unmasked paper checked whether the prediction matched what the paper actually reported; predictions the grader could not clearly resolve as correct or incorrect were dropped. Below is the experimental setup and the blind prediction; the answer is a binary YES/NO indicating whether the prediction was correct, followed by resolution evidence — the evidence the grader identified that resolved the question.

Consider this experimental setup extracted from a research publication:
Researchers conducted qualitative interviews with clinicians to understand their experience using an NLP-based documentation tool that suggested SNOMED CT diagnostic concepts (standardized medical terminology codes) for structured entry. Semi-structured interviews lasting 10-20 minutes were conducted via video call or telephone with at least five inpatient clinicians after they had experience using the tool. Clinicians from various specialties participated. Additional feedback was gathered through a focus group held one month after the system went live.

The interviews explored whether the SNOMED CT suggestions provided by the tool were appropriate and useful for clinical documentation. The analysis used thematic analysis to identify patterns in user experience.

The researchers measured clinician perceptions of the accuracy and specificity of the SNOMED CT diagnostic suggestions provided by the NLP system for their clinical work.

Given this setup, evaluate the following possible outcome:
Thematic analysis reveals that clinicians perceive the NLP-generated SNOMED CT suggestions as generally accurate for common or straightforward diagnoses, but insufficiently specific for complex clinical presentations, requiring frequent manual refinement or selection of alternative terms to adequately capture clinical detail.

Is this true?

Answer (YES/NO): NO